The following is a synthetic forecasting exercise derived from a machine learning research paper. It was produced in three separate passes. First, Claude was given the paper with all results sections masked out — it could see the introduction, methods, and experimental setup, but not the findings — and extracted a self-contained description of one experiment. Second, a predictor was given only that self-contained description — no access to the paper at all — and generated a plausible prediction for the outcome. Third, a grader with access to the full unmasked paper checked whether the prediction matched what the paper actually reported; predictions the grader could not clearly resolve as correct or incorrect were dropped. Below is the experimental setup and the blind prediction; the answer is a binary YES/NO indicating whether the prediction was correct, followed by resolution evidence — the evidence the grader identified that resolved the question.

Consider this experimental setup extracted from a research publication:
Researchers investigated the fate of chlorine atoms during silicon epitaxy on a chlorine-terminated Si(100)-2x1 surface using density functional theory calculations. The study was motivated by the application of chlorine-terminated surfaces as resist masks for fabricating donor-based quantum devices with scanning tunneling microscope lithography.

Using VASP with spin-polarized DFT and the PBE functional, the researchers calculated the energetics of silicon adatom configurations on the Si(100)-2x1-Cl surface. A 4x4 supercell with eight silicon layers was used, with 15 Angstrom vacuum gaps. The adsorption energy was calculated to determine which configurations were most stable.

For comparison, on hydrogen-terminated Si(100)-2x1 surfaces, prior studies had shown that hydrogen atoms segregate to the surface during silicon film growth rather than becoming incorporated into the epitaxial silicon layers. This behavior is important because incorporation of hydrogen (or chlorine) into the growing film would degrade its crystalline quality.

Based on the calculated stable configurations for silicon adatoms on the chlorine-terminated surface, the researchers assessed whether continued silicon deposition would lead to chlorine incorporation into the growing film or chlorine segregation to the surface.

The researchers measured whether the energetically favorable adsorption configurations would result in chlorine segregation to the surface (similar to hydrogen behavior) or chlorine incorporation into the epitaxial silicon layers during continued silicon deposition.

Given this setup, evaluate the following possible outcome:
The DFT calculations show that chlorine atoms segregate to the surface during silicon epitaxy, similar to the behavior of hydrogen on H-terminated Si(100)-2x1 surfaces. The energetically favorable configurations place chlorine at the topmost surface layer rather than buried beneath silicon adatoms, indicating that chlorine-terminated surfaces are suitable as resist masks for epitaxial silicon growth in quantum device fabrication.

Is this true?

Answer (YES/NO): YES